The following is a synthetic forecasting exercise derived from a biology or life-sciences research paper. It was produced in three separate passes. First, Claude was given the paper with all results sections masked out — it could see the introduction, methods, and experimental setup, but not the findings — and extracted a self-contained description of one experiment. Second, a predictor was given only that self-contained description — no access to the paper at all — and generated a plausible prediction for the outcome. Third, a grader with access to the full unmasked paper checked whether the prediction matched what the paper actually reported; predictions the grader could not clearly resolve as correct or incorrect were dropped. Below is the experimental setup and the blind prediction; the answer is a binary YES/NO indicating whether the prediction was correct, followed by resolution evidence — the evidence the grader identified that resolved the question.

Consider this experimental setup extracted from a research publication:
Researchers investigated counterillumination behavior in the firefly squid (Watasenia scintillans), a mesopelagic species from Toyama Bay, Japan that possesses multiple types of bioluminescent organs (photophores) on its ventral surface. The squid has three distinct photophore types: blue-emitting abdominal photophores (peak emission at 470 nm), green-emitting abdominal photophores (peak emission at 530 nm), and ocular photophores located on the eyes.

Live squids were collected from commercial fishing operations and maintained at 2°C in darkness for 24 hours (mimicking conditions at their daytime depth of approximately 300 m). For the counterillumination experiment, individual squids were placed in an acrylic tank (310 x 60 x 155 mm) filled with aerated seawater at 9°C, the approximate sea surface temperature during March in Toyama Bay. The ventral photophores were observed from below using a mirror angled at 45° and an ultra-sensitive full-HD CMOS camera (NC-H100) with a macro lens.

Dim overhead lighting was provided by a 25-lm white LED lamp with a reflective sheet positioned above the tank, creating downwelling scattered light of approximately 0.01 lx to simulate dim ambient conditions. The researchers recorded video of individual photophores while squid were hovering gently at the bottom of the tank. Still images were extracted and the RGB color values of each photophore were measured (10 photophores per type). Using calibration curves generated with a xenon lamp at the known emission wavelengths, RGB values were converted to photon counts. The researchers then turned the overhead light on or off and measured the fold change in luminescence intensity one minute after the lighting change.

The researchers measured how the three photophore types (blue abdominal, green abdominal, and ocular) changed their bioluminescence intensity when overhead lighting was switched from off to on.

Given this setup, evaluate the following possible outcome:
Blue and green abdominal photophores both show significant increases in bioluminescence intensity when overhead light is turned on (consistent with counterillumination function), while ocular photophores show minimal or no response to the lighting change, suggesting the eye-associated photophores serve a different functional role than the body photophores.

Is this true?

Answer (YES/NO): NO